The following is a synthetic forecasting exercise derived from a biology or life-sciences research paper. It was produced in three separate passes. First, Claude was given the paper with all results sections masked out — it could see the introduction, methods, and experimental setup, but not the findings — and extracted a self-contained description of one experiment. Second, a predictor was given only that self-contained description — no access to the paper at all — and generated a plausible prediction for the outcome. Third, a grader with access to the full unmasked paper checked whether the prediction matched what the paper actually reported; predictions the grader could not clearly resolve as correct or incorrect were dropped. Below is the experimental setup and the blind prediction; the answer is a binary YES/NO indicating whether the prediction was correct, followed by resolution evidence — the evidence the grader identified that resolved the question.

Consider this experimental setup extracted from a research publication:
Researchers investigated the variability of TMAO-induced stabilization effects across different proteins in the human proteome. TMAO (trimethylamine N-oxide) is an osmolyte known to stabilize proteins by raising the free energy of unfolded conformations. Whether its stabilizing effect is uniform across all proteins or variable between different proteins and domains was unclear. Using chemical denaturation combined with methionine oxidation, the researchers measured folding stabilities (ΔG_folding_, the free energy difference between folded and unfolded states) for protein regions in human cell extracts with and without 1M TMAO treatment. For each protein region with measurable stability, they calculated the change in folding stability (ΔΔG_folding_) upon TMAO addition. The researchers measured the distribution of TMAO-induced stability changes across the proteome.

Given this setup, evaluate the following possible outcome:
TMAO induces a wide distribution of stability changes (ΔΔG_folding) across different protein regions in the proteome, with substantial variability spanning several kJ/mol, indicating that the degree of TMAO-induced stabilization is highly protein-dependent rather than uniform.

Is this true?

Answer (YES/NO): YES